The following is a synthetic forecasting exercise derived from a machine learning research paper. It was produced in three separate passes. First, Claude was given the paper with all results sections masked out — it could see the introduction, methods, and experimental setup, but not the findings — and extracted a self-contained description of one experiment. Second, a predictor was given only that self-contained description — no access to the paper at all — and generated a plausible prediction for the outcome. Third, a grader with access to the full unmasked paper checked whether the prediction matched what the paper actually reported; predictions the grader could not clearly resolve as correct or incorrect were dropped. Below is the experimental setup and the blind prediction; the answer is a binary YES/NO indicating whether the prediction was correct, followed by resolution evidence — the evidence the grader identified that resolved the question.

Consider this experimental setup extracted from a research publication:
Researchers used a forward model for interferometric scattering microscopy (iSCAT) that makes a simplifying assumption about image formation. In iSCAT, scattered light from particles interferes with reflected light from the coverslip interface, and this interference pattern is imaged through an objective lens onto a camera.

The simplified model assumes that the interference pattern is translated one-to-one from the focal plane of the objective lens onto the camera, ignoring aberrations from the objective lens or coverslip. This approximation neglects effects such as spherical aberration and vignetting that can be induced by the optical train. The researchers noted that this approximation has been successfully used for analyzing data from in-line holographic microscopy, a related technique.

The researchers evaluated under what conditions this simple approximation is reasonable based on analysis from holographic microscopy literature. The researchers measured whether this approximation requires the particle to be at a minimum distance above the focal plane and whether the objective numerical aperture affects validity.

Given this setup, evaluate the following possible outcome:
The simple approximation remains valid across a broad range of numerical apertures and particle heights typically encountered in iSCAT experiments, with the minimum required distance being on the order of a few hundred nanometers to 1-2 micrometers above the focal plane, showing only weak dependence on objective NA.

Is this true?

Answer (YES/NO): NO